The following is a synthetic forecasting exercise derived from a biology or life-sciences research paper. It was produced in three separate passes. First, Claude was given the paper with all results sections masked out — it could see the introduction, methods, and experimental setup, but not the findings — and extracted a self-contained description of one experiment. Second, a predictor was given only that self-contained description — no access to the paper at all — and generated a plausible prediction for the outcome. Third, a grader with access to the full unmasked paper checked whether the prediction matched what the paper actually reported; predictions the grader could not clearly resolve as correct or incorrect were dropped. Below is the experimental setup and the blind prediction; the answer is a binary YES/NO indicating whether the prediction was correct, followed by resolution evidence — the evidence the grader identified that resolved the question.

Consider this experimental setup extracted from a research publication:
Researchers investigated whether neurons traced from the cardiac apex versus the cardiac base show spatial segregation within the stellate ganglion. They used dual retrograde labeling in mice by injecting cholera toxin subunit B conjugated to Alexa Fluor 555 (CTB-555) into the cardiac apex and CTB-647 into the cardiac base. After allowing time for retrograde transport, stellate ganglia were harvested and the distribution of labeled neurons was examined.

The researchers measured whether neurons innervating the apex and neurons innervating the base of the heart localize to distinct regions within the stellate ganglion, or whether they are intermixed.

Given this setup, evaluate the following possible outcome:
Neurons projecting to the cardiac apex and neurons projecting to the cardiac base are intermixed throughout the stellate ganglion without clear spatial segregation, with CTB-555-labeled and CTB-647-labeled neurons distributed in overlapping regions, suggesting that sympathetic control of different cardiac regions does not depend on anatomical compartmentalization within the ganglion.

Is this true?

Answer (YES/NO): YES